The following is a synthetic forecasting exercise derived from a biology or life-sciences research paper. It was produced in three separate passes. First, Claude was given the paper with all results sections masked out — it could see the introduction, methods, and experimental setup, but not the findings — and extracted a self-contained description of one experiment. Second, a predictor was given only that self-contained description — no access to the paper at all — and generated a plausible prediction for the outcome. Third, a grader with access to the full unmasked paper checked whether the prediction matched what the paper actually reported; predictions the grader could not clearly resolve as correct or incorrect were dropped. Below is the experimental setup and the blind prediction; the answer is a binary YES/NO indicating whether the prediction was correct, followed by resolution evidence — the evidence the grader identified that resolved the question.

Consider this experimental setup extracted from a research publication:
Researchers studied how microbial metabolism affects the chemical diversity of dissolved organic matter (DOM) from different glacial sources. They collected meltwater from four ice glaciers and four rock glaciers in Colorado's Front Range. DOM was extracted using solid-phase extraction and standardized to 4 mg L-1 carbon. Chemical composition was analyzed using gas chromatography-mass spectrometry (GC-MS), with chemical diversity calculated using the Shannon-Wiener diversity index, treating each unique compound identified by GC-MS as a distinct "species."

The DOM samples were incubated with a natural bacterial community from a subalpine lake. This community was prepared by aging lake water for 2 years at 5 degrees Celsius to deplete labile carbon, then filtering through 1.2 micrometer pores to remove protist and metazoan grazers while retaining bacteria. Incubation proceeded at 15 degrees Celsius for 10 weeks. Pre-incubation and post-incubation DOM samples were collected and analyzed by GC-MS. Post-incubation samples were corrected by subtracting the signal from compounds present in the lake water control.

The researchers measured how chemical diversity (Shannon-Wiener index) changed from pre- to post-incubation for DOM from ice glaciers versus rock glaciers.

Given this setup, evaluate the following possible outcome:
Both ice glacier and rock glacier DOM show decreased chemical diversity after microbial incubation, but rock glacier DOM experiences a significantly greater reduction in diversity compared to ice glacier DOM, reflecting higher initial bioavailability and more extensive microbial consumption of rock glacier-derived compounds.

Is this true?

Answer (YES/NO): NO